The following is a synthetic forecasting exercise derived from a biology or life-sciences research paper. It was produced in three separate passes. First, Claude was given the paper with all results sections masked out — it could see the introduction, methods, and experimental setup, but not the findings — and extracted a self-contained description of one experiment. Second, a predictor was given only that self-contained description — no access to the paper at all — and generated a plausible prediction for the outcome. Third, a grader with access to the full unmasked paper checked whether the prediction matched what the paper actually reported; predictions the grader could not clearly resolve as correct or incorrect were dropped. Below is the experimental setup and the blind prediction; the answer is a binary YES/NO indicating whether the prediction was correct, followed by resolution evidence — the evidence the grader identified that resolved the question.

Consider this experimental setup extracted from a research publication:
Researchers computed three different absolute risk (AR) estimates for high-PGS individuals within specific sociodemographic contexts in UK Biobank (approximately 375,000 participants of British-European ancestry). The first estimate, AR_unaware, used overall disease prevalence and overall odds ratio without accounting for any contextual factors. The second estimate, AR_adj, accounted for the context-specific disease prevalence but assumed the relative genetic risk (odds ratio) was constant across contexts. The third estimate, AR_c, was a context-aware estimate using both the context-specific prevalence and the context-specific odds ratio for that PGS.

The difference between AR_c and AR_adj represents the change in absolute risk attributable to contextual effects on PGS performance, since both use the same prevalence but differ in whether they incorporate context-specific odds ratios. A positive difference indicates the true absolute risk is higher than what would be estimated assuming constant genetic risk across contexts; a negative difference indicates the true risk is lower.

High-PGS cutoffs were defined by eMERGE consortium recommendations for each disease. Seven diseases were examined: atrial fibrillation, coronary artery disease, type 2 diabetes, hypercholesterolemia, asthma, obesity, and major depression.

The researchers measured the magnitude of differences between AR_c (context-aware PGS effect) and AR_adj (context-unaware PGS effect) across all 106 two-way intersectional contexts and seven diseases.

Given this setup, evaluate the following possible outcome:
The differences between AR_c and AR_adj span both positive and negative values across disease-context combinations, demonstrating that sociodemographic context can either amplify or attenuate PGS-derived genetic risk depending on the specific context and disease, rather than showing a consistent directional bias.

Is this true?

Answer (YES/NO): YES